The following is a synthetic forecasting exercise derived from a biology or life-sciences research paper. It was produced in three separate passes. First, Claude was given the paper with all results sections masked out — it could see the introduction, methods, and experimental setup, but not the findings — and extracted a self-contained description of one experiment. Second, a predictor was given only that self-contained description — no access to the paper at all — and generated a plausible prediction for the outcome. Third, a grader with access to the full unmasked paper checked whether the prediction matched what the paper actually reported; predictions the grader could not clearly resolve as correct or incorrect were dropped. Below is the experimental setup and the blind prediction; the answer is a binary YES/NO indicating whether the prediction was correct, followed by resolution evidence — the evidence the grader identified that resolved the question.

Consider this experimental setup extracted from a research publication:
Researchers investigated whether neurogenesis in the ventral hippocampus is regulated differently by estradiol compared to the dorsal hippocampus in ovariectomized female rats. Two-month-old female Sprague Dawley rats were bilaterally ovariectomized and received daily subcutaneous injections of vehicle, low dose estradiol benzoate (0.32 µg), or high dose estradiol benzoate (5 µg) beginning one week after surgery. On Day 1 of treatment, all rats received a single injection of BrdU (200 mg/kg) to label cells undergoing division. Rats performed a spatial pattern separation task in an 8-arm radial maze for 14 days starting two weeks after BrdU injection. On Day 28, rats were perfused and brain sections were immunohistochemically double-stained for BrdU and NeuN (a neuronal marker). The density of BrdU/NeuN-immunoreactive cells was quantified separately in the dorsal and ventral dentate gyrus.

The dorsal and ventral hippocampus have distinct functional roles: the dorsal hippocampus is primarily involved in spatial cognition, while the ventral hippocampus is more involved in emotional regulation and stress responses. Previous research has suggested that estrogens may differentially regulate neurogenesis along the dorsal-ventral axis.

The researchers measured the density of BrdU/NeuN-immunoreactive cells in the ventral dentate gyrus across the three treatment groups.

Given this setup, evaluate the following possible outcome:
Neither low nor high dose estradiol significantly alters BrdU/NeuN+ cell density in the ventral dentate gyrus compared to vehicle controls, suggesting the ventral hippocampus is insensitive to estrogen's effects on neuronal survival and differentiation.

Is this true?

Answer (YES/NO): YES